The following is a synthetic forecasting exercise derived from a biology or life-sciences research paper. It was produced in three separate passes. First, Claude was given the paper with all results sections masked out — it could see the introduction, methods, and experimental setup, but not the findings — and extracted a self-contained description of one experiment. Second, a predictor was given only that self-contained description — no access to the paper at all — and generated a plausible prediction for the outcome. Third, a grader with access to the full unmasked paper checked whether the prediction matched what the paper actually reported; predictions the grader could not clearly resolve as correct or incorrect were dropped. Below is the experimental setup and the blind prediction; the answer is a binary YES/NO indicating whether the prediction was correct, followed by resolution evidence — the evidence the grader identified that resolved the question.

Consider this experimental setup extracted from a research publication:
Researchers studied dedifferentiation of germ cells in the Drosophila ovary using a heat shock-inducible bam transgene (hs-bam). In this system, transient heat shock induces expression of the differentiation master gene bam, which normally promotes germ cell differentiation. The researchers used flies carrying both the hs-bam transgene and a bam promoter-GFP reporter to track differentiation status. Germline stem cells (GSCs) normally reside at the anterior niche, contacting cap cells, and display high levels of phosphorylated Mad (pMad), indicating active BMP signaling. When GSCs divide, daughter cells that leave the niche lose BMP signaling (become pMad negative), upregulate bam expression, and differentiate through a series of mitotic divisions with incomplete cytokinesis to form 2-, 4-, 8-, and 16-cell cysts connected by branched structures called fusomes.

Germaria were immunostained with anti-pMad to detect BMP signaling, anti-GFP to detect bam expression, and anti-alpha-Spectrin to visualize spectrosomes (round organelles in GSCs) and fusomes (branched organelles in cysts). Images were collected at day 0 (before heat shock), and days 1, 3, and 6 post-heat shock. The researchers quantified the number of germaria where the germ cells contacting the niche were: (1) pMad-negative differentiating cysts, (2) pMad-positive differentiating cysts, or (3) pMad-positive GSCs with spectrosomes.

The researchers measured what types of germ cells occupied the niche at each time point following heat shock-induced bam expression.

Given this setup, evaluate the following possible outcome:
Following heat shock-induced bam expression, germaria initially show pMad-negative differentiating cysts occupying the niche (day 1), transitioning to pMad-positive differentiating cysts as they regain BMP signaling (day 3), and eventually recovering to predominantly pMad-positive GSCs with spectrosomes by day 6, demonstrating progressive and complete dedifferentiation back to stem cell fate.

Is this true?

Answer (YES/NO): NO